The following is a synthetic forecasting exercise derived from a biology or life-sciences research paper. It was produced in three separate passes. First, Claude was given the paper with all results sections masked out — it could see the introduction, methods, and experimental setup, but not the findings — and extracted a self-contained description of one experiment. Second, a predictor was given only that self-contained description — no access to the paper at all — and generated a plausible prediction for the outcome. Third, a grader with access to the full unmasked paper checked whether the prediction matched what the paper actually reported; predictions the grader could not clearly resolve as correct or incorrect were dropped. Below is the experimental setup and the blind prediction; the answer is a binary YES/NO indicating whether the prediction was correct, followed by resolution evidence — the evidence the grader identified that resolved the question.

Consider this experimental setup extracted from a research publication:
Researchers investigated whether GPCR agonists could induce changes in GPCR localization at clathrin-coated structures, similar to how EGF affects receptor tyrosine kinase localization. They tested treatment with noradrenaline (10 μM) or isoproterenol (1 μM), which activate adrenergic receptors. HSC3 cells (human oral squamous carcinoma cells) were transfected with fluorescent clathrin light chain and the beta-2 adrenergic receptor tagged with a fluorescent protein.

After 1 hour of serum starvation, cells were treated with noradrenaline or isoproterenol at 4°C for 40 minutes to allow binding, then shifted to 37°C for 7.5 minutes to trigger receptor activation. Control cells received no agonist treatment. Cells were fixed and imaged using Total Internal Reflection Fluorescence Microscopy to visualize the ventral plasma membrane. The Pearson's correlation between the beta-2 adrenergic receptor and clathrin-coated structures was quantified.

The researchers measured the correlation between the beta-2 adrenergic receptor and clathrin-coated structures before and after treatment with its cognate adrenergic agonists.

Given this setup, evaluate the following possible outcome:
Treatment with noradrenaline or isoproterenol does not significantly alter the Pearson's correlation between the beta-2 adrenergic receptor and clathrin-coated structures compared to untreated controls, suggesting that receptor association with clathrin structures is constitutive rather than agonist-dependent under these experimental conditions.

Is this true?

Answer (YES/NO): NO